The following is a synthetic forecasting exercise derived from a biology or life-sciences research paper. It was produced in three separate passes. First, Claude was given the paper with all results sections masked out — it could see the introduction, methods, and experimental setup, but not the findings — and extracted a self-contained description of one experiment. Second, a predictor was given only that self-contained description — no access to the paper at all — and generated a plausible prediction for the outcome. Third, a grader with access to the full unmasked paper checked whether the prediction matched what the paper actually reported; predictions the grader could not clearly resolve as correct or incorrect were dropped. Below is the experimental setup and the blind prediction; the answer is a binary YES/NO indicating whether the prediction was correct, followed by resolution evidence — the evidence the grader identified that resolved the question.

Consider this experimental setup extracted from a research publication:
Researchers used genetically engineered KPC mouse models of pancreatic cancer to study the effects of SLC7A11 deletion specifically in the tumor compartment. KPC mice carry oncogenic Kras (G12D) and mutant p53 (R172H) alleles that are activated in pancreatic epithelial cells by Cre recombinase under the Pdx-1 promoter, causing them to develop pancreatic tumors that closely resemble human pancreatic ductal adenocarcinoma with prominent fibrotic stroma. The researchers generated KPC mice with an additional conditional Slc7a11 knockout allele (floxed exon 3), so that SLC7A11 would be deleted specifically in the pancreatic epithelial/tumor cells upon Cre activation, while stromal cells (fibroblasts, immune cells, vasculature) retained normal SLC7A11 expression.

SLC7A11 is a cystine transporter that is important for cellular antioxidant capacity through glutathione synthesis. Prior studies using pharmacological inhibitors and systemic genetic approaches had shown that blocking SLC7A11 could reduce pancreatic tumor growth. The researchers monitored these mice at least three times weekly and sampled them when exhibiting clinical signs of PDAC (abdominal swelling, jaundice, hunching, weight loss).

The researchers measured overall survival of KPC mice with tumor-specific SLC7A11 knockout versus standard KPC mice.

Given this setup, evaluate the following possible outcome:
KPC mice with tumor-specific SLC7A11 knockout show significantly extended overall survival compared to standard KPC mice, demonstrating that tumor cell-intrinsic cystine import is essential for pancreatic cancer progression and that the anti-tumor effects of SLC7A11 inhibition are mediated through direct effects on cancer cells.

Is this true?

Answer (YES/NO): NO